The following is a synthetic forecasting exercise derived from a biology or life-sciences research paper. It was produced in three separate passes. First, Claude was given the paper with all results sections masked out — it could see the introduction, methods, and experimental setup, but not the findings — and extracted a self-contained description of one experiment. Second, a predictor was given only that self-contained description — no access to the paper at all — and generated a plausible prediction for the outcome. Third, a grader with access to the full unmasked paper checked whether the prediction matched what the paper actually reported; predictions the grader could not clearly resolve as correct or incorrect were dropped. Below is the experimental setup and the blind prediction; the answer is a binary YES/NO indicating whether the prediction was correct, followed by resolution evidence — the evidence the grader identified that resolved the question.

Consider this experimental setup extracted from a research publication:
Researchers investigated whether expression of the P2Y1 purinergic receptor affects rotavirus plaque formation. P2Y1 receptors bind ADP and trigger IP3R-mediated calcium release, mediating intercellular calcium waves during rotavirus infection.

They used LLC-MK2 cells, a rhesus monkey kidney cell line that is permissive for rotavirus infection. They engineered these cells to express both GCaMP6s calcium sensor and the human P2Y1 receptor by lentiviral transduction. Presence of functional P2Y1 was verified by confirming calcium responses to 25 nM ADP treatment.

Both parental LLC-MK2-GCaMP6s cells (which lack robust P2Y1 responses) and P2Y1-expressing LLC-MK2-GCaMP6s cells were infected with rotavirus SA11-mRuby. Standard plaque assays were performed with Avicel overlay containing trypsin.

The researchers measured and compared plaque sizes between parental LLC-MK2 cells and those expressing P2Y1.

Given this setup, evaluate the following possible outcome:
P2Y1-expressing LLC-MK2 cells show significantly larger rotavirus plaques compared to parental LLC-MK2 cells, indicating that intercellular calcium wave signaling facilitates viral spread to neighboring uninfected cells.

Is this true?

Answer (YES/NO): YES